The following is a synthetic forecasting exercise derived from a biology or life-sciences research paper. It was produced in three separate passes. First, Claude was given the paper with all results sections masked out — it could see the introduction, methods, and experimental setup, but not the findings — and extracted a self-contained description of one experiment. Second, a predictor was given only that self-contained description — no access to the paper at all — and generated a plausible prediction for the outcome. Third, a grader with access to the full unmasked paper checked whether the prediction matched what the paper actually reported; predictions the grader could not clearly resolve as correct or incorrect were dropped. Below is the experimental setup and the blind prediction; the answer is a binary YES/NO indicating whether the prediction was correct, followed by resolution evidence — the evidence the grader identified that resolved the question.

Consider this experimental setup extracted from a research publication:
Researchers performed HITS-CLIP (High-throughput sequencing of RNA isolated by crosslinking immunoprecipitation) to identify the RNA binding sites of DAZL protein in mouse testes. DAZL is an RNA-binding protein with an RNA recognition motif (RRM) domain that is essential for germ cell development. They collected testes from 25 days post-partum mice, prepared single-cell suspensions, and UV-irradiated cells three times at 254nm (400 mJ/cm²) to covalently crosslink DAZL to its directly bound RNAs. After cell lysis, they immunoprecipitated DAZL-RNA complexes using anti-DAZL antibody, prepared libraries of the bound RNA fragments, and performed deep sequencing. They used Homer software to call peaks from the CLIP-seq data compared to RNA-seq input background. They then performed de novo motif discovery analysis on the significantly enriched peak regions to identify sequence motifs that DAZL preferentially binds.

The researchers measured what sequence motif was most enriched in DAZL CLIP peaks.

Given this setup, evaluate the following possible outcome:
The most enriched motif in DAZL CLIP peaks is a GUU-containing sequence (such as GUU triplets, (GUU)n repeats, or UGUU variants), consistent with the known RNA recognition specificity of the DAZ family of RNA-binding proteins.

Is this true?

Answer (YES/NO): YES